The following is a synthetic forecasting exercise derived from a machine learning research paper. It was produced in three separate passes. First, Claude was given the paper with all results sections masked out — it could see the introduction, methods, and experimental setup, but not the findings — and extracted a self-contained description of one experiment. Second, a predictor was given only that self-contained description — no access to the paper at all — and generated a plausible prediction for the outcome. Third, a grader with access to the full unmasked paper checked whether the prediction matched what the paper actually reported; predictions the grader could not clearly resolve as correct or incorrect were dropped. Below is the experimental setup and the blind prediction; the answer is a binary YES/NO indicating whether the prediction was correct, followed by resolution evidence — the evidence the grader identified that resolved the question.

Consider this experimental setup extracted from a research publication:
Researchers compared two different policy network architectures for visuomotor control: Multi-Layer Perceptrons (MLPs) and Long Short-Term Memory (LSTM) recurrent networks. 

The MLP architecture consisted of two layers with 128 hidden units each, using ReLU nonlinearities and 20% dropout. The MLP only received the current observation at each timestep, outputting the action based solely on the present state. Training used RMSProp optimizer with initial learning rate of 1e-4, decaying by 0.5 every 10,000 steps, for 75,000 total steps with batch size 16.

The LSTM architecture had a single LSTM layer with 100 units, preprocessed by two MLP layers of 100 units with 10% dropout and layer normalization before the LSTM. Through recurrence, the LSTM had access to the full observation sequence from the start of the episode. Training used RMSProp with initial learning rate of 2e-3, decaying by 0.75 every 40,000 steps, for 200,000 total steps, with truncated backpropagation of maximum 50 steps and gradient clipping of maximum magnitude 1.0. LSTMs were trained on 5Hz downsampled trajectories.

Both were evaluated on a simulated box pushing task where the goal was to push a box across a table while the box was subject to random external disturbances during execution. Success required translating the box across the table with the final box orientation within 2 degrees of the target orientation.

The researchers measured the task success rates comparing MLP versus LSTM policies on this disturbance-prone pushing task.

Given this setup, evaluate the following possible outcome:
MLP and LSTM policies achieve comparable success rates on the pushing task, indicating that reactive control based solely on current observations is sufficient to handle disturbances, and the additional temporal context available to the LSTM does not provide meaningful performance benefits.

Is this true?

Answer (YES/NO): NO